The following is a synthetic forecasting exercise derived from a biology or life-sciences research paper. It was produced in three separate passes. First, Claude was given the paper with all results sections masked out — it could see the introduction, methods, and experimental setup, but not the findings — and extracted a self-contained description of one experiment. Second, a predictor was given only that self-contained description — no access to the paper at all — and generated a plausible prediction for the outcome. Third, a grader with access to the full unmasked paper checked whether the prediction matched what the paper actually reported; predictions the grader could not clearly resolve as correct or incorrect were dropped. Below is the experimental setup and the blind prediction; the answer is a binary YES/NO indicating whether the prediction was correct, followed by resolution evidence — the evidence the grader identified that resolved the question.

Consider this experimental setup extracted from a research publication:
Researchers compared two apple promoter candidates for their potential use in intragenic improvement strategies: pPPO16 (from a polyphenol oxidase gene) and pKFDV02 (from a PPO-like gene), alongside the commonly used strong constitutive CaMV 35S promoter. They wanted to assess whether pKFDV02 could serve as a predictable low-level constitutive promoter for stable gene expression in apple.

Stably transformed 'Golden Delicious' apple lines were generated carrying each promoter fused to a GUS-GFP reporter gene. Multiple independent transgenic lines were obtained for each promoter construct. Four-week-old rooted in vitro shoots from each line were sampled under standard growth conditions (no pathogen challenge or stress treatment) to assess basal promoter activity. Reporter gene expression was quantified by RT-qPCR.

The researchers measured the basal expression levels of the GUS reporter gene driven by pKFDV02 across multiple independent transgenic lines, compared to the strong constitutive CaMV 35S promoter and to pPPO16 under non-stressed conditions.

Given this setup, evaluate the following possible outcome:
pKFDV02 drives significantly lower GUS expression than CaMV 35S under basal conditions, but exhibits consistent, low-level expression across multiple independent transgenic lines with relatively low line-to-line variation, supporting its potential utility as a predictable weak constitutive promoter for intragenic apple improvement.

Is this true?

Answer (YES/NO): NO